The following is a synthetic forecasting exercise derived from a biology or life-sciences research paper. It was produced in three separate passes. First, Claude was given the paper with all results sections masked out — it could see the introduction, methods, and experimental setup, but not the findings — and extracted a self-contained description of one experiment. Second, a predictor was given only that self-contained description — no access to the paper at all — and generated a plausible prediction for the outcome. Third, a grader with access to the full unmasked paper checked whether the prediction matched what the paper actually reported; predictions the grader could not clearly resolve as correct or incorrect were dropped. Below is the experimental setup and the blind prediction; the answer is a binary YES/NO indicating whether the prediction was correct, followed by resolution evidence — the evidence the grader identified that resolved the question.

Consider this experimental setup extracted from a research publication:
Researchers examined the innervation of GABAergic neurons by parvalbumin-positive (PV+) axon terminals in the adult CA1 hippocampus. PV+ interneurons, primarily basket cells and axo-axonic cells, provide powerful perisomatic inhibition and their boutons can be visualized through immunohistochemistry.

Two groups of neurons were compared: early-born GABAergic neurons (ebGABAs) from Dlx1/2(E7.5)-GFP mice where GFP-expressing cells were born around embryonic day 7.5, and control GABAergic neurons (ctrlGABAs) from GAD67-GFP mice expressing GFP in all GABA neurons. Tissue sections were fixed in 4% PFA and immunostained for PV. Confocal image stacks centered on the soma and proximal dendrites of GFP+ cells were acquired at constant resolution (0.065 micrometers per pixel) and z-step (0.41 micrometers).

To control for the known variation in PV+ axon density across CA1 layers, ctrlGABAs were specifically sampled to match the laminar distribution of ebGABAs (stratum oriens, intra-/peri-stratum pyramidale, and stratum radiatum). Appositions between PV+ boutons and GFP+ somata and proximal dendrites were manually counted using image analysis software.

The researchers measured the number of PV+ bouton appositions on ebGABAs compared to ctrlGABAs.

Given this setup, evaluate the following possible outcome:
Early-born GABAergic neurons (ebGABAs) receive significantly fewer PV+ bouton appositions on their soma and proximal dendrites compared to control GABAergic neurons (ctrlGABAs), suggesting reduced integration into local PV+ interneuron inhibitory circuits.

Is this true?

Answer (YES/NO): YES